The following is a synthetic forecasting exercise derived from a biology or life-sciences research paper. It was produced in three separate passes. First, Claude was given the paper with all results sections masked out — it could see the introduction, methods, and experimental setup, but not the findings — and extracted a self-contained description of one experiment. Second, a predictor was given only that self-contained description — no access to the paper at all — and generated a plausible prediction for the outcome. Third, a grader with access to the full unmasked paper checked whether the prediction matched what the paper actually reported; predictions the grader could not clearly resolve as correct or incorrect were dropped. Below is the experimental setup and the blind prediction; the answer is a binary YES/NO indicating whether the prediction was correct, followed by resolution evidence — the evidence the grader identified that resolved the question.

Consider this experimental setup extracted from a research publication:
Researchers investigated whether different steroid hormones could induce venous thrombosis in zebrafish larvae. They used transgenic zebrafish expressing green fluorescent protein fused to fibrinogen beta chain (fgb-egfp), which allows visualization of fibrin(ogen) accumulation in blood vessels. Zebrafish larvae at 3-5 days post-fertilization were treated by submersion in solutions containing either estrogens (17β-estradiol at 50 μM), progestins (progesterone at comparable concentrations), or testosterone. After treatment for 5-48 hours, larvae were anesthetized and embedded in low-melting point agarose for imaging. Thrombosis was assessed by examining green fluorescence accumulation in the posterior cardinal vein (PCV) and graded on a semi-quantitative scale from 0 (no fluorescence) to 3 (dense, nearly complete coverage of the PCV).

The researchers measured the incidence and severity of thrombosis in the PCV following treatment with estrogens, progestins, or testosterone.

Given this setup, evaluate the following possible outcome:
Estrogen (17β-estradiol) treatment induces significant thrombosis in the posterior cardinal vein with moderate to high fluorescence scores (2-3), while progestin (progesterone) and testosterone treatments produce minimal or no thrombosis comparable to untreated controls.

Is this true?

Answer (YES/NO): YES